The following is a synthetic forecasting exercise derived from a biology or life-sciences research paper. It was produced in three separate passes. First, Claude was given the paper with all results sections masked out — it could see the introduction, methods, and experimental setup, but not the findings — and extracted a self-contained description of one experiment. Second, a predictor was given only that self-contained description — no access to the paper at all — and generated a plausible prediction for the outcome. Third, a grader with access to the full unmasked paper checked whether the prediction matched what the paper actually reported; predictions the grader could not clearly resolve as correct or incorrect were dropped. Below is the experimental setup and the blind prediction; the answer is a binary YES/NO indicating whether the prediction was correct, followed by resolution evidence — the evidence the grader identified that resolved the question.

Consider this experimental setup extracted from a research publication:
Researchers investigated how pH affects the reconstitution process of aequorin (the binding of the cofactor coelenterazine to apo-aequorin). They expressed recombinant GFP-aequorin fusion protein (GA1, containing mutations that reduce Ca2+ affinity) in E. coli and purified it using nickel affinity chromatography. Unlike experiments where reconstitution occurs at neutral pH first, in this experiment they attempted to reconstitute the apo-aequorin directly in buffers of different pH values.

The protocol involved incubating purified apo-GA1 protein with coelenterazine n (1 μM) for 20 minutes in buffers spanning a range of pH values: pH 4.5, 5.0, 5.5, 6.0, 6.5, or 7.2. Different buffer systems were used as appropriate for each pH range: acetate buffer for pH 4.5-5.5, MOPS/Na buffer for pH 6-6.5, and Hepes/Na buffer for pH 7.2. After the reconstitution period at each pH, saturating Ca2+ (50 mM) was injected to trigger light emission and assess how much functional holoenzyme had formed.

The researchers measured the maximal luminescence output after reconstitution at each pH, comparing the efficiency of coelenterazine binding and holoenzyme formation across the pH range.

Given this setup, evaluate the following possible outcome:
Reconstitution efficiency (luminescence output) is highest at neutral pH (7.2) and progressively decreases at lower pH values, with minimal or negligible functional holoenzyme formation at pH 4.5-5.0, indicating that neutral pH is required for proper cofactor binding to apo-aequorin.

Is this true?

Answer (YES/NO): YES